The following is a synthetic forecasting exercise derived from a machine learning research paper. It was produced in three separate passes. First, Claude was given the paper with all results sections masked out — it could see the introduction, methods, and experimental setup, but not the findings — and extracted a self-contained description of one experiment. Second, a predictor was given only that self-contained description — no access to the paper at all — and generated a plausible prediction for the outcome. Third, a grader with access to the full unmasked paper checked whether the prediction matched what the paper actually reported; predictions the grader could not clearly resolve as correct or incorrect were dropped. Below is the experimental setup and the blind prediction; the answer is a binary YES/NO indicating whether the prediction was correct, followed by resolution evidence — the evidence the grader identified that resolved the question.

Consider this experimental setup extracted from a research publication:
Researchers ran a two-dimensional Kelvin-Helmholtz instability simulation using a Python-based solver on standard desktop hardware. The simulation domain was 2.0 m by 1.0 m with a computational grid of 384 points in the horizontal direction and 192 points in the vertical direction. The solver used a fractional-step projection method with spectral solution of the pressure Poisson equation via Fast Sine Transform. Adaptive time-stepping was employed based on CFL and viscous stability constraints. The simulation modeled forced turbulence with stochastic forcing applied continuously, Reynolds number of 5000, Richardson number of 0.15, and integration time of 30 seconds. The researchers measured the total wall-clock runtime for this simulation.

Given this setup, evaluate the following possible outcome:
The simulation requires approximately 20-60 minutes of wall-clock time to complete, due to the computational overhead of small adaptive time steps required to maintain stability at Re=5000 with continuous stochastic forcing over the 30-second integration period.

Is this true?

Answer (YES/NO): YES